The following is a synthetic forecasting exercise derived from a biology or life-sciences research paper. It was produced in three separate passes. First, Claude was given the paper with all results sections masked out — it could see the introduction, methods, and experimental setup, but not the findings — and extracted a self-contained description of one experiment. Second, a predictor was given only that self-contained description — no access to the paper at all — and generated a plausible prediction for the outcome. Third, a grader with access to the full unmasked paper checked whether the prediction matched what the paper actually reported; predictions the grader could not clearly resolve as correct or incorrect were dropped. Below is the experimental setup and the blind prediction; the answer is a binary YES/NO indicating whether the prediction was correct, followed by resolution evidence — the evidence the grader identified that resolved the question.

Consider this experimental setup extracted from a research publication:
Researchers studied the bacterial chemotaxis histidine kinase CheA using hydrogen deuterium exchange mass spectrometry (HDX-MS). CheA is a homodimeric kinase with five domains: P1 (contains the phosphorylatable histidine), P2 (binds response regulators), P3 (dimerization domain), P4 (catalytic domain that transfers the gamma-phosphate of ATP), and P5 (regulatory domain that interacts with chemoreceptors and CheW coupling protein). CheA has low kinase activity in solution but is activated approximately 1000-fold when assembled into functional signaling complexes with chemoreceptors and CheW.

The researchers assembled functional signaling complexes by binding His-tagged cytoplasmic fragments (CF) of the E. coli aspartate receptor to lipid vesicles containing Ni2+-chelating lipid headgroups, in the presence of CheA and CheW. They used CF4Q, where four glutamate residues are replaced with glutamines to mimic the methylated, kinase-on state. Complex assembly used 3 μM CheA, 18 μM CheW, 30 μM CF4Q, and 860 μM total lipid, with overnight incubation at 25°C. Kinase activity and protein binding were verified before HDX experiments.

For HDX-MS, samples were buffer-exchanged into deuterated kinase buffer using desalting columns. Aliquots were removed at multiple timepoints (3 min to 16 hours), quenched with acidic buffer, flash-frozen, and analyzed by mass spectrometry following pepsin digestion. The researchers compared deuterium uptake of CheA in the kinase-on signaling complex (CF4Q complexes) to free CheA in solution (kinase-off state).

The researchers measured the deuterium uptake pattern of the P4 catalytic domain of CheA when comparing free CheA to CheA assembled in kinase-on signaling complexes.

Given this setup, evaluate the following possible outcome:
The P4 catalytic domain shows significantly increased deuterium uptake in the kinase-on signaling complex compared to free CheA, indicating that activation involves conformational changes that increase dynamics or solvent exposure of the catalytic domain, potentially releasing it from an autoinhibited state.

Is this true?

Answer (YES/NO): NO